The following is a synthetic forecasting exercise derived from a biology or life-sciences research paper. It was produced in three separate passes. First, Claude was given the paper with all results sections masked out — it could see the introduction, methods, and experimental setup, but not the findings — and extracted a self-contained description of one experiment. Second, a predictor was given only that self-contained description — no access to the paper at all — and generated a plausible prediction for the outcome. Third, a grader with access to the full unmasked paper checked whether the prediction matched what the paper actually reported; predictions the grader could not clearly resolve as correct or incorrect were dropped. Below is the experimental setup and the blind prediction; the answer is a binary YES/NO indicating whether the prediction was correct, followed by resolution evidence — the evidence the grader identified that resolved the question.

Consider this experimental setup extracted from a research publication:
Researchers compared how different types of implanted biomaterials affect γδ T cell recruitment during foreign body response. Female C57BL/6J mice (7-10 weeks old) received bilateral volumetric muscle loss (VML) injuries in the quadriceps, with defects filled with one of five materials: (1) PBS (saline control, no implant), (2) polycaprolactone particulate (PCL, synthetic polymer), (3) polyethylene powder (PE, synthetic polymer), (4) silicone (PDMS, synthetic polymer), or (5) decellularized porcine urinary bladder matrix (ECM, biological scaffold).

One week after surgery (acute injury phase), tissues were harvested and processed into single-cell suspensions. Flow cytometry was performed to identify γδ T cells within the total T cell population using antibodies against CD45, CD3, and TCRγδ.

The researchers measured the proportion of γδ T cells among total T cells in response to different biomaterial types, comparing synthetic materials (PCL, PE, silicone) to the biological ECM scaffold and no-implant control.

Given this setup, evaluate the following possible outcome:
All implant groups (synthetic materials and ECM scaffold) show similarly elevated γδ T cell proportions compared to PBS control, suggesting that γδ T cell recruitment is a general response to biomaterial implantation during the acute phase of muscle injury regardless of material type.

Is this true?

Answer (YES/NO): NO